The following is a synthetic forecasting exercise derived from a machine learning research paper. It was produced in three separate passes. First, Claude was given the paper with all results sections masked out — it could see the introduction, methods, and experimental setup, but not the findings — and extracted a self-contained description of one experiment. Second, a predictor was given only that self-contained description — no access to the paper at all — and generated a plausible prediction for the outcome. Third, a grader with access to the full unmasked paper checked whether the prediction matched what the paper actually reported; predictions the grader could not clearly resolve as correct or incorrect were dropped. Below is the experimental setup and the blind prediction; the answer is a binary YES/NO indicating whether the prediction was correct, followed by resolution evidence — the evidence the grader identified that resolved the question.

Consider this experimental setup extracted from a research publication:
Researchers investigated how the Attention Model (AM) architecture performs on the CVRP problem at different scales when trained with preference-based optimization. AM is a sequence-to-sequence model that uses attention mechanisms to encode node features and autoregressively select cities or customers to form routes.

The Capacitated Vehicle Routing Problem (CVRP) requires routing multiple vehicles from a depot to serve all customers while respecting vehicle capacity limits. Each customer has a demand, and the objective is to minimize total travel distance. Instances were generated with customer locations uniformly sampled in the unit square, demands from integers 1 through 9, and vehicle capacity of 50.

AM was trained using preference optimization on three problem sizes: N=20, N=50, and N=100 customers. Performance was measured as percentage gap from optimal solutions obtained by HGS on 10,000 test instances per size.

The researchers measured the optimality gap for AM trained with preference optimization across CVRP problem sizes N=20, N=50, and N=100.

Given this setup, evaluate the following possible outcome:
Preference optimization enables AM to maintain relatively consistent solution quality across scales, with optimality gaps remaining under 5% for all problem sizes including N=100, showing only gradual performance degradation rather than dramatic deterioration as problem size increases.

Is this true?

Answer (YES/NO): NO